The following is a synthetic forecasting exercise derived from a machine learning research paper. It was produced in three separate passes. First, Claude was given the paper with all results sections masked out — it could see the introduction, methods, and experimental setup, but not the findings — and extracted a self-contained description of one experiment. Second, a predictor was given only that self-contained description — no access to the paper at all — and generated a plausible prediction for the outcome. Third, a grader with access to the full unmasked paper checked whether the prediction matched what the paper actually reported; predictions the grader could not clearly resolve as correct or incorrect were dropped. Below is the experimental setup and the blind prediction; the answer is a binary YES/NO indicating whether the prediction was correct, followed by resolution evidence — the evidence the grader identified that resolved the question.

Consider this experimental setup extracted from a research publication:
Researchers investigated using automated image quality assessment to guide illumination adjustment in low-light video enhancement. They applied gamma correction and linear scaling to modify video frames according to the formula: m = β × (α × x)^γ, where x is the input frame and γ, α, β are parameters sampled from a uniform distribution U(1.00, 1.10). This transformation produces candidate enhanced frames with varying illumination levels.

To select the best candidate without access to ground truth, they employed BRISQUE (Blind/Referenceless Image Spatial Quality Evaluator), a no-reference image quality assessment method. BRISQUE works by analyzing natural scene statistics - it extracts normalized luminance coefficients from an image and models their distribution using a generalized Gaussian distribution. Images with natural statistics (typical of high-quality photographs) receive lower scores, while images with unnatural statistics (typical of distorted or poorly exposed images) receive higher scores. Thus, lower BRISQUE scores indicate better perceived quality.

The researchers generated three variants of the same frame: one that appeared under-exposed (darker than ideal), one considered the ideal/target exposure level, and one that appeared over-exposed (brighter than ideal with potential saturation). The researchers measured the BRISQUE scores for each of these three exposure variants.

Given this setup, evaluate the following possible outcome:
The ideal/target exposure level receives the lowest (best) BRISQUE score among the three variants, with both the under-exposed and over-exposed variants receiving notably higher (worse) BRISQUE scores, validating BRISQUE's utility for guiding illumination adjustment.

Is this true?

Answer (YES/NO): YES